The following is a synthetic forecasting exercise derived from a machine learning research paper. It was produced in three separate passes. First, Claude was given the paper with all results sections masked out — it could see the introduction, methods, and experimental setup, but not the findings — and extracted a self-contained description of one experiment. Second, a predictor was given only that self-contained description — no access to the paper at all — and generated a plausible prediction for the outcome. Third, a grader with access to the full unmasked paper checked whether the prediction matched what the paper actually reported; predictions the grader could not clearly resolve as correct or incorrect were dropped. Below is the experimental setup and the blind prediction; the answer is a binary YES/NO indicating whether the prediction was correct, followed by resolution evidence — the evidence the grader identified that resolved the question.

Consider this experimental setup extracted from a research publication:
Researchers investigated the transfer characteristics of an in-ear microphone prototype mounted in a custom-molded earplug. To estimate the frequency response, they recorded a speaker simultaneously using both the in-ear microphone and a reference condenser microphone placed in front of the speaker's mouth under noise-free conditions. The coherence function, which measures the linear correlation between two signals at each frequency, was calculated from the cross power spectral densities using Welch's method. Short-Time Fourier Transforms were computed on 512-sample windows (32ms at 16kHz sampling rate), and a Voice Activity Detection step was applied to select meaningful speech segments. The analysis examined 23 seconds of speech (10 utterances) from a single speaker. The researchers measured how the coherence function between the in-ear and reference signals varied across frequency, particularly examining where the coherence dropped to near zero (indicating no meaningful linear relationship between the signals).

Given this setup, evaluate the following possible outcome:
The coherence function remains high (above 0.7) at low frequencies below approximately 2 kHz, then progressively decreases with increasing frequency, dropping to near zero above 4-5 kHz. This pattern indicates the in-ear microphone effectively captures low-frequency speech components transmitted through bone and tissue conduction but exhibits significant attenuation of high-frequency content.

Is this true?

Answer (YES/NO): NO